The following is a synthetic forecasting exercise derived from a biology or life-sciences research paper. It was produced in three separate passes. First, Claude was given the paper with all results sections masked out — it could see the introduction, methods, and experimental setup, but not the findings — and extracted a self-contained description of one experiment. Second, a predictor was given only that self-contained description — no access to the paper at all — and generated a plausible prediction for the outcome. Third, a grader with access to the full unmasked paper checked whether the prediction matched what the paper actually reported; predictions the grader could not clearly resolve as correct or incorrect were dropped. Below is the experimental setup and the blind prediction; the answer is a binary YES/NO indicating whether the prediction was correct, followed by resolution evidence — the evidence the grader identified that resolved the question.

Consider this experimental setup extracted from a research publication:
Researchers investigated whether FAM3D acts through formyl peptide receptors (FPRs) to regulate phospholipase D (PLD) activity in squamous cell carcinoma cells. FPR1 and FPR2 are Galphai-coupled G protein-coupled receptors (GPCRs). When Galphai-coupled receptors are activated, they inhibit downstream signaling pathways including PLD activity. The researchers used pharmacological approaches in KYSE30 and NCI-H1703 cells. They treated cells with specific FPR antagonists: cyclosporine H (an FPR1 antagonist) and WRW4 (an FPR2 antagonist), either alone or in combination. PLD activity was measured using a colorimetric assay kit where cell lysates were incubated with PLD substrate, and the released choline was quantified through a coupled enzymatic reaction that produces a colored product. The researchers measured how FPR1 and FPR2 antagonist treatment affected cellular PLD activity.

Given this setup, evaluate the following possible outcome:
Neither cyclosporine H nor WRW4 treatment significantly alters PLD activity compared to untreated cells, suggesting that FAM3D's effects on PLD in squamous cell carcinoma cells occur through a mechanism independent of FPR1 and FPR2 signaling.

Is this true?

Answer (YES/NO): NO